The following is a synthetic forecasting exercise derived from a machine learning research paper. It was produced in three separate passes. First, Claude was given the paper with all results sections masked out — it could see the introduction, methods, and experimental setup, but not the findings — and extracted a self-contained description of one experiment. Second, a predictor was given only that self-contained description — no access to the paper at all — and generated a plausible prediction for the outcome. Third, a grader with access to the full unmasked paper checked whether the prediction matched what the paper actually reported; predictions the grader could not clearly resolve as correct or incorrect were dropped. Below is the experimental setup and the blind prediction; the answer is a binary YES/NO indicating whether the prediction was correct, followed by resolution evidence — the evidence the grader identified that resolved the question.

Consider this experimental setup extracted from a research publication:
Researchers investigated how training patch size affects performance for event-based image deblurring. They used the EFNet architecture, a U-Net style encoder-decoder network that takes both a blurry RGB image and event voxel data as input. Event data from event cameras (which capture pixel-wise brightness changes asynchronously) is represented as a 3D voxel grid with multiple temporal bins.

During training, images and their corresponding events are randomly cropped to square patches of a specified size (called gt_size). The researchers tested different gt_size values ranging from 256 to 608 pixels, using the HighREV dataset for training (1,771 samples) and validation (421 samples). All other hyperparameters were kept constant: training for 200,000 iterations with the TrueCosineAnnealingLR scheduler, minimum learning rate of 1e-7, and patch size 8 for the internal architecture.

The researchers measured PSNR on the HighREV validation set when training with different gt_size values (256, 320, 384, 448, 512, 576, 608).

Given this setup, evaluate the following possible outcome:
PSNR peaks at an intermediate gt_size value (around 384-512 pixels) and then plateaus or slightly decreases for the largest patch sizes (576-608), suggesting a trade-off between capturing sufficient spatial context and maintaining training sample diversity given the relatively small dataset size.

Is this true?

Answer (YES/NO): YES